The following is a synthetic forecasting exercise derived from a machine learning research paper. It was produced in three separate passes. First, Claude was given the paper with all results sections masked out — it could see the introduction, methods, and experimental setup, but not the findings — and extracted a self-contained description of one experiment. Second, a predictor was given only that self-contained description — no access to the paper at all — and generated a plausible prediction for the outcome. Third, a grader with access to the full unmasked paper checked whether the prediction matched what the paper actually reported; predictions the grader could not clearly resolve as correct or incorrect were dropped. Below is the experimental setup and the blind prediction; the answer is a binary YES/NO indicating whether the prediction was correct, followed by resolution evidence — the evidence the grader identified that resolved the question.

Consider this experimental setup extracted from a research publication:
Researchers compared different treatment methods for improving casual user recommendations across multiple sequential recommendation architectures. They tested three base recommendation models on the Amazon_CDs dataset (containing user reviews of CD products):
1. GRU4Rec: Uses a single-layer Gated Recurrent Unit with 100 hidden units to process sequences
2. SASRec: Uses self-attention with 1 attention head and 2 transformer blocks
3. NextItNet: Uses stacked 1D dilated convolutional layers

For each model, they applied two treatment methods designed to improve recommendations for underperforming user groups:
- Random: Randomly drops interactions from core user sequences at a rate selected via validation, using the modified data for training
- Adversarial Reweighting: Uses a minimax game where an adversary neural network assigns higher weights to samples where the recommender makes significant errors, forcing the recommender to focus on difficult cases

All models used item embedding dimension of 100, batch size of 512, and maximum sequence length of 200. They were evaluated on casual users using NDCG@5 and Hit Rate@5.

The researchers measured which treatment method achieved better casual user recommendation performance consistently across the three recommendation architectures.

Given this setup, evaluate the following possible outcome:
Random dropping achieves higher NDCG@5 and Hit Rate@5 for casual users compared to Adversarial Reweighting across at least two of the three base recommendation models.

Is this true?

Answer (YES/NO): NO